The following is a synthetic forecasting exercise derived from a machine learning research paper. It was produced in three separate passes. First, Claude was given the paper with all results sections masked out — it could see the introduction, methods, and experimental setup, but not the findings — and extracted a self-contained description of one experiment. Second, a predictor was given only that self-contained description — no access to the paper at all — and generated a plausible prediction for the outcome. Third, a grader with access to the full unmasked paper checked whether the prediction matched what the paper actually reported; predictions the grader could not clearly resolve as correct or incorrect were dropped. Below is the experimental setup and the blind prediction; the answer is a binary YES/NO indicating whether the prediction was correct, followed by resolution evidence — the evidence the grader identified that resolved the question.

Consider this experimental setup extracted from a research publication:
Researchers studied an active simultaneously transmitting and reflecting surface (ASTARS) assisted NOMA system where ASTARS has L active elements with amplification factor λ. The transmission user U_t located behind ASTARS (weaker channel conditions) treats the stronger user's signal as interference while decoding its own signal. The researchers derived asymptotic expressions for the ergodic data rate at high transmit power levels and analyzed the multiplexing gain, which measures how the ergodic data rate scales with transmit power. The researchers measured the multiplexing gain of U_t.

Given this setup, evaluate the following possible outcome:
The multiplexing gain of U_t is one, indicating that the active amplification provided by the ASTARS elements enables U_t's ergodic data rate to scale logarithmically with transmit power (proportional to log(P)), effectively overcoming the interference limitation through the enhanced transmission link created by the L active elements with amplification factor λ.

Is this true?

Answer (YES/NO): NO